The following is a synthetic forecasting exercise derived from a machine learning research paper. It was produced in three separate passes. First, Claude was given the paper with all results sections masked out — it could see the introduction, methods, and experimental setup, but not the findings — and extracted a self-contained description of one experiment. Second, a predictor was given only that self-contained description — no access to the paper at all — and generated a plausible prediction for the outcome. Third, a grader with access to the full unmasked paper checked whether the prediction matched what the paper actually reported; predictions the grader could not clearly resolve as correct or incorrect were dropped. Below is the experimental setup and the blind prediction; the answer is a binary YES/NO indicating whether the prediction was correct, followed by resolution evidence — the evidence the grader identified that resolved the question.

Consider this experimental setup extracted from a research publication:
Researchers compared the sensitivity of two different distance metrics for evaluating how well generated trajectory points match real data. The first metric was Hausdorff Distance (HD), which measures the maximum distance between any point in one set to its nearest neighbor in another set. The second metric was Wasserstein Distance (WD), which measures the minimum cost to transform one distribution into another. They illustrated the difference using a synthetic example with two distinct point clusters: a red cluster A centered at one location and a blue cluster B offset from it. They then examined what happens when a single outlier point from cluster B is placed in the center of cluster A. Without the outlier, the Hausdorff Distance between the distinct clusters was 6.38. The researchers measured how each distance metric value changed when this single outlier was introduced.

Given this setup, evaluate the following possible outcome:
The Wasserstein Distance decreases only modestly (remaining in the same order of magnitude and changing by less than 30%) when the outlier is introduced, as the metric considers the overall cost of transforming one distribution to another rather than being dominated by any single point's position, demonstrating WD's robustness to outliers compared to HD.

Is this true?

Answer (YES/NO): NO